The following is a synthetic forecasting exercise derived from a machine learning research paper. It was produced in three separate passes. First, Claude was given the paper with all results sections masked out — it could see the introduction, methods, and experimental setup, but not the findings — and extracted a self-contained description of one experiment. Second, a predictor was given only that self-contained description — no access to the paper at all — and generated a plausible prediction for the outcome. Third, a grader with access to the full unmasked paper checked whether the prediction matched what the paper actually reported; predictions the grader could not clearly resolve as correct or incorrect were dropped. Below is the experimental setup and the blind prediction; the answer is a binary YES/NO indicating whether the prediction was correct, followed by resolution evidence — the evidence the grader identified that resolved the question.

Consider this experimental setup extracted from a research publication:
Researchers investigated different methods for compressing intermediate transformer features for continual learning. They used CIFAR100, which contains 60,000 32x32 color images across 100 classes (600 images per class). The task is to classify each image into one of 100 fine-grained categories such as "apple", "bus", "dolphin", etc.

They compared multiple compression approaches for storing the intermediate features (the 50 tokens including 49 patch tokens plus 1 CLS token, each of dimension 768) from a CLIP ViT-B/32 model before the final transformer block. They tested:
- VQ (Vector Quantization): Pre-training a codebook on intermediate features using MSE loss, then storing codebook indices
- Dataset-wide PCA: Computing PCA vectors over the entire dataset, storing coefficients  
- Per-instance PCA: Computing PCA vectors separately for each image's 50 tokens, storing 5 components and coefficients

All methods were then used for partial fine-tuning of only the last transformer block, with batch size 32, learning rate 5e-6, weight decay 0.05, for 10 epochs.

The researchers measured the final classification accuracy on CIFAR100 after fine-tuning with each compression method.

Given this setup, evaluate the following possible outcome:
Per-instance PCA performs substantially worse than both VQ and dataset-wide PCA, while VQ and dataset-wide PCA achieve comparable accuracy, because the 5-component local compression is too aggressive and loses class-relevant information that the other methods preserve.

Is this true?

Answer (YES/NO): NO